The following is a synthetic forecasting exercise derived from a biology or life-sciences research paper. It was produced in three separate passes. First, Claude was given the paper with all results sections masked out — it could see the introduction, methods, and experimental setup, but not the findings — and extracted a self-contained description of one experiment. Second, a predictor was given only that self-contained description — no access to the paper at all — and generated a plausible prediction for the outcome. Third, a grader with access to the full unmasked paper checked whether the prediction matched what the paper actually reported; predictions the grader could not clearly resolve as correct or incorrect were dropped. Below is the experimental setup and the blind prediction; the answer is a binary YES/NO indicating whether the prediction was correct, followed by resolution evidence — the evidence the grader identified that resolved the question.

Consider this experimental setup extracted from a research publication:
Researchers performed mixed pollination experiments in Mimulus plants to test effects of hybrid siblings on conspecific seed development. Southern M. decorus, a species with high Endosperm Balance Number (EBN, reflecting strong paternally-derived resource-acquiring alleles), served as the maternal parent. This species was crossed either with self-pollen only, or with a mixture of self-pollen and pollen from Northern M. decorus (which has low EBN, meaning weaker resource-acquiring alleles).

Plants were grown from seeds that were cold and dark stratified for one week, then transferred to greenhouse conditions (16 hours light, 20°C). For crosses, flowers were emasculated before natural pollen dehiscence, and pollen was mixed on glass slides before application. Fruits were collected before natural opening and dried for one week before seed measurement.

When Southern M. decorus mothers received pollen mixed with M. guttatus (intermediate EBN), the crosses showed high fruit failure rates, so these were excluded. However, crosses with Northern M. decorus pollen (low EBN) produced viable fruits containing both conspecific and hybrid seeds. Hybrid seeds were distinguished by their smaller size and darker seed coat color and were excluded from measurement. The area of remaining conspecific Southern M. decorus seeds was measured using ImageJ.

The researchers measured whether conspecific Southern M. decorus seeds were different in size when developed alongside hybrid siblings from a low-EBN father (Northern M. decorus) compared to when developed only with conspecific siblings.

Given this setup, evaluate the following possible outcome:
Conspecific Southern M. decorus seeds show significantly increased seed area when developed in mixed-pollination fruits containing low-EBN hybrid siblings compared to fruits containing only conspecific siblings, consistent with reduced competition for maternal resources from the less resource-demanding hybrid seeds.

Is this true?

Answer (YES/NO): YES